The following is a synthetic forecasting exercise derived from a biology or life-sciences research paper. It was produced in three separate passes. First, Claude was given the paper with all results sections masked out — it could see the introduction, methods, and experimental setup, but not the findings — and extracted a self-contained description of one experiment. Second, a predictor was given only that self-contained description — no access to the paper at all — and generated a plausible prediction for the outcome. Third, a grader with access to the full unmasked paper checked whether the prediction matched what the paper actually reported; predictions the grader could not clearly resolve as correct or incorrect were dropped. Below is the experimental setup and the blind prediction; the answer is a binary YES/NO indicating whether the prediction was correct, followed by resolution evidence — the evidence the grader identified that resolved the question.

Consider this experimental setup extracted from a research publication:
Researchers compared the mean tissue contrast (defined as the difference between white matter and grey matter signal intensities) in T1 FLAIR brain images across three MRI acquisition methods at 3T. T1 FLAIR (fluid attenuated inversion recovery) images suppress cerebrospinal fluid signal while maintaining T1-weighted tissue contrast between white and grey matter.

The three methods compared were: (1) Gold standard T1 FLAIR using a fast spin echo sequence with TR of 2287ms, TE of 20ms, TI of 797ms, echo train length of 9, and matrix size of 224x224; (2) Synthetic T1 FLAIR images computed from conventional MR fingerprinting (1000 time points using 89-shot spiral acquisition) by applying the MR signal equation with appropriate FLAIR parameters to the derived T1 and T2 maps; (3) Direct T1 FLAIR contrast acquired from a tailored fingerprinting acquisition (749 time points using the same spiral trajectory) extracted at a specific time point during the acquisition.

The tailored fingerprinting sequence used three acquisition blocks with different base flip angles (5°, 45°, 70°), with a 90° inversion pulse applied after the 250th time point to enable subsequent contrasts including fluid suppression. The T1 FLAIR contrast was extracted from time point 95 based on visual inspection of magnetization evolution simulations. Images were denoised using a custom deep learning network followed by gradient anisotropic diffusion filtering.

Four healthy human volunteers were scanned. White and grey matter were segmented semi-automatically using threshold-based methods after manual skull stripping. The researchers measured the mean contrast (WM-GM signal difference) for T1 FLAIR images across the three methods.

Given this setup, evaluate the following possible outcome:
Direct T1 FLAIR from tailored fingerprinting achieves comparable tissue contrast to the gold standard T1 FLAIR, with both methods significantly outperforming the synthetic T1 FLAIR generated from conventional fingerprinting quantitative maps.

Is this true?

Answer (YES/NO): NO